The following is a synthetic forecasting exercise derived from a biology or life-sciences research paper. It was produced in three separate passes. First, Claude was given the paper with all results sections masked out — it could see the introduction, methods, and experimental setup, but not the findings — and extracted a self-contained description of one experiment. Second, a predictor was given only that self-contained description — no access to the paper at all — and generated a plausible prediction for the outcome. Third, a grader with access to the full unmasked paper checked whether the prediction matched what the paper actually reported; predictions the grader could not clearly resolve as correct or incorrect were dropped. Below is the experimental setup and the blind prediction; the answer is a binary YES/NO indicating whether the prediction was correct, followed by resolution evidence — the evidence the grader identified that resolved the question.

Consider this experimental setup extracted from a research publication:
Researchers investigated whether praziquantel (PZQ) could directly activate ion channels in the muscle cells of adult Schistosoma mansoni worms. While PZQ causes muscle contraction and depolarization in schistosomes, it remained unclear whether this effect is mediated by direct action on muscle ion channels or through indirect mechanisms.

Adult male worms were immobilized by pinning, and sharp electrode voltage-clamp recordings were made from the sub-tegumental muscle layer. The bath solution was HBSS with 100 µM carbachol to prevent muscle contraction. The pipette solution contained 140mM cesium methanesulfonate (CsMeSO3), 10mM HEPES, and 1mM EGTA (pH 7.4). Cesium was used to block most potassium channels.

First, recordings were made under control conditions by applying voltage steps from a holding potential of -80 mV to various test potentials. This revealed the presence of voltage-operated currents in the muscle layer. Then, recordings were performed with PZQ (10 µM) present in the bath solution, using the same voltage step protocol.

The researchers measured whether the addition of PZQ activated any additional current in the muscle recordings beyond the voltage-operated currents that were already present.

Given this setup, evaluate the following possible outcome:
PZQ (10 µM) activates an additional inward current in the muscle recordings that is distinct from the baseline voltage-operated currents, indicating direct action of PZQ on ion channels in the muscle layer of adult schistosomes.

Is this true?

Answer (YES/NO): NO